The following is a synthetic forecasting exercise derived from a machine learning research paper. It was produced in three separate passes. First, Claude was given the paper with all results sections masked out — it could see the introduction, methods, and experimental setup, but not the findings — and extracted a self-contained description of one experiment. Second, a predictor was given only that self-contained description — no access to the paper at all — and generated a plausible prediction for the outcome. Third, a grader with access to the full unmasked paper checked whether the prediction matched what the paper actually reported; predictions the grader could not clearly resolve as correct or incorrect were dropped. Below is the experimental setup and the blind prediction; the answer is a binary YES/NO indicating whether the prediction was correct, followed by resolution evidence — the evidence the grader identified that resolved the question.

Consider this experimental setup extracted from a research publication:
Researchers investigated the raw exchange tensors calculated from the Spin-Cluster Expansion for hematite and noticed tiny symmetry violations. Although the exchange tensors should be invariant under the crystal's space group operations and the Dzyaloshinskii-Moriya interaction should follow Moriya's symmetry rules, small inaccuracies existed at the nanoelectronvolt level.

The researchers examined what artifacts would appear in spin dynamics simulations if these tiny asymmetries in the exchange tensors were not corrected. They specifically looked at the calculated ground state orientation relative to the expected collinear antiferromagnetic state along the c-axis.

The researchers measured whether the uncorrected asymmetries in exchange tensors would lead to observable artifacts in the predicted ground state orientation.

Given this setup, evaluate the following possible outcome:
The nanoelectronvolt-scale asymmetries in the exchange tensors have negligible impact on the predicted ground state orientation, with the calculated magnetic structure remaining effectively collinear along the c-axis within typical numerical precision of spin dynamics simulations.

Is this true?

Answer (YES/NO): NO